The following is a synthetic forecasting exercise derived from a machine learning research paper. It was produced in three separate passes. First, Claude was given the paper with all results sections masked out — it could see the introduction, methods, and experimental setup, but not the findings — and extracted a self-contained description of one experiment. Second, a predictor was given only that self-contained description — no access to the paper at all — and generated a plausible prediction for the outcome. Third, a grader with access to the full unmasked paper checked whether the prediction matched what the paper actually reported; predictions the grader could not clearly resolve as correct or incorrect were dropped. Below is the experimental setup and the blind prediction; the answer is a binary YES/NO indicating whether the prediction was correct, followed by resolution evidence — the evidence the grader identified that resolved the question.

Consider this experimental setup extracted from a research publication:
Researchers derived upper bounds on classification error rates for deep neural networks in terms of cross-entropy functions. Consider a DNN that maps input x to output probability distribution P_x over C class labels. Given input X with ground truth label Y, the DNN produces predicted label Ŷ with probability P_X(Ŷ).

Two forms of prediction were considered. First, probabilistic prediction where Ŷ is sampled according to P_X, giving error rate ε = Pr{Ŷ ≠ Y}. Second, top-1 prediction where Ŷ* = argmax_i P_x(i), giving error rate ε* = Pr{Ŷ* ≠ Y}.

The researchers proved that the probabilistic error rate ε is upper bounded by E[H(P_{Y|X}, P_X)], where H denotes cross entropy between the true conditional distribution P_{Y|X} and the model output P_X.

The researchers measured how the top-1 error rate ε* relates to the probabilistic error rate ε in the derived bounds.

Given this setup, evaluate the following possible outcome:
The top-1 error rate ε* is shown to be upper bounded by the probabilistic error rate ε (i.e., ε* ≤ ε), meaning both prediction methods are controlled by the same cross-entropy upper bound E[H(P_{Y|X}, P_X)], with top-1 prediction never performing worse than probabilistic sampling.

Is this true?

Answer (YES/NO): NO